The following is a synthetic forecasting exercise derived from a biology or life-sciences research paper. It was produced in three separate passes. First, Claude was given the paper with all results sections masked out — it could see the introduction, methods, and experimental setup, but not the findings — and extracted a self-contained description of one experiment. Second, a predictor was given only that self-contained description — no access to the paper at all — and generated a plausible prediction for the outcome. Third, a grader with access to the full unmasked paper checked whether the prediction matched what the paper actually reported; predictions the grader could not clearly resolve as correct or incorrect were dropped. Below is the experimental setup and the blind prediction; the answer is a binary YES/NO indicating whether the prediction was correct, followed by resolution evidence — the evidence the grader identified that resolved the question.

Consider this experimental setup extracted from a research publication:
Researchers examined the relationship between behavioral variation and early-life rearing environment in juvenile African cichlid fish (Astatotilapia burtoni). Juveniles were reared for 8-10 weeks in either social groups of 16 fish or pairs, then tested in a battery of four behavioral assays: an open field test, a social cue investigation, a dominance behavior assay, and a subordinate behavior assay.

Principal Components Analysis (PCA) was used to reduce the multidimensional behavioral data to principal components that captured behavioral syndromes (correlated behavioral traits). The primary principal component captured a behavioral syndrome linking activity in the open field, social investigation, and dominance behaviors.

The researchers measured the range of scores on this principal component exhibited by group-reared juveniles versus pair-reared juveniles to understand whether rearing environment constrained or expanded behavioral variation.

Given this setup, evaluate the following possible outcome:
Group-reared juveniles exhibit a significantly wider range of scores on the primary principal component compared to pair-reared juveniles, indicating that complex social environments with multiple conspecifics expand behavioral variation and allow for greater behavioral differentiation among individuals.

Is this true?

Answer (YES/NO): YES